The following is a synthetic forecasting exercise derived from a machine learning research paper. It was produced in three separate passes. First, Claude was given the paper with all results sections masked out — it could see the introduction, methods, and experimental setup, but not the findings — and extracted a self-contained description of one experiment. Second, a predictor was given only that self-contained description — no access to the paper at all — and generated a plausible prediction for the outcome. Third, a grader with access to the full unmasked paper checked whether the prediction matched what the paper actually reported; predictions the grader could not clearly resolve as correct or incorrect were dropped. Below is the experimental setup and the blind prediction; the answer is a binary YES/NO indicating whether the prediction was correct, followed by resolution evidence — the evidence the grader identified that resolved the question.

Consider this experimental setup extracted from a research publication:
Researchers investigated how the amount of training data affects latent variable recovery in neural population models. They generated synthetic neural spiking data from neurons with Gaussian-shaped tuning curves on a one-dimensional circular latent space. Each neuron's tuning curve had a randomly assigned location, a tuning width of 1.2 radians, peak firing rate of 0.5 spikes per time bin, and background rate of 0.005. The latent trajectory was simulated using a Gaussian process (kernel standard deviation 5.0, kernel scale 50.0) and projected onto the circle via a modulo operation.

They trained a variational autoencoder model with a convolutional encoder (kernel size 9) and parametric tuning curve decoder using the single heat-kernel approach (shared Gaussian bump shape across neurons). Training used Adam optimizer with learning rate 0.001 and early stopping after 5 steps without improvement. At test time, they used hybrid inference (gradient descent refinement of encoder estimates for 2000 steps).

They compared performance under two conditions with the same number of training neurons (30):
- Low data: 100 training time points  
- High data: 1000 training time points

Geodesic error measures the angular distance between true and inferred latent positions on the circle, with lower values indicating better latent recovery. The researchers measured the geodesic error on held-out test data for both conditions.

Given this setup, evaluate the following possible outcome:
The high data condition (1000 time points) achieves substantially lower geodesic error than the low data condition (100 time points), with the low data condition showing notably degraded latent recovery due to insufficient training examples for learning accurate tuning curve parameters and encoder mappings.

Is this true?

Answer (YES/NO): YES